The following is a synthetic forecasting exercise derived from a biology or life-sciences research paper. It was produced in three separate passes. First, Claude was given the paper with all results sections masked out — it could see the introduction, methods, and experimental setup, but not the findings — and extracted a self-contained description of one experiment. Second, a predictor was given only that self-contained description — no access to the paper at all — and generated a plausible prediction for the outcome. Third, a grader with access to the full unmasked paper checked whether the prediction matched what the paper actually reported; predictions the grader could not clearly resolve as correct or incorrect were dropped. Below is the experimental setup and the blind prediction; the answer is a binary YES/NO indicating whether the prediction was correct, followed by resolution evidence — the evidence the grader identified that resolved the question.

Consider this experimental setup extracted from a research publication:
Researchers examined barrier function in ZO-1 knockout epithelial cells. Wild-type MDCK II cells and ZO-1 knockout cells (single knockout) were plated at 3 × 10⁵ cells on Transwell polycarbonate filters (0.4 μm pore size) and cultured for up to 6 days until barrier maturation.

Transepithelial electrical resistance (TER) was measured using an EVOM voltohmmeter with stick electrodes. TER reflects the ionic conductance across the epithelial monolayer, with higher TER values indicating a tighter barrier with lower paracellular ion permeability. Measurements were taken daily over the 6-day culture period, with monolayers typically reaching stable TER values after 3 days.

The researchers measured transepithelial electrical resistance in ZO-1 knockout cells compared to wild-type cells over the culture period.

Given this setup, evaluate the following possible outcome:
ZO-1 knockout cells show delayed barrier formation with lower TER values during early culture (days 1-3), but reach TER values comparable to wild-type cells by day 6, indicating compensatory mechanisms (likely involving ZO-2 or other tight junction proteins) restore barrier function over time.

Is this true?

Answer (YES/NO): NO